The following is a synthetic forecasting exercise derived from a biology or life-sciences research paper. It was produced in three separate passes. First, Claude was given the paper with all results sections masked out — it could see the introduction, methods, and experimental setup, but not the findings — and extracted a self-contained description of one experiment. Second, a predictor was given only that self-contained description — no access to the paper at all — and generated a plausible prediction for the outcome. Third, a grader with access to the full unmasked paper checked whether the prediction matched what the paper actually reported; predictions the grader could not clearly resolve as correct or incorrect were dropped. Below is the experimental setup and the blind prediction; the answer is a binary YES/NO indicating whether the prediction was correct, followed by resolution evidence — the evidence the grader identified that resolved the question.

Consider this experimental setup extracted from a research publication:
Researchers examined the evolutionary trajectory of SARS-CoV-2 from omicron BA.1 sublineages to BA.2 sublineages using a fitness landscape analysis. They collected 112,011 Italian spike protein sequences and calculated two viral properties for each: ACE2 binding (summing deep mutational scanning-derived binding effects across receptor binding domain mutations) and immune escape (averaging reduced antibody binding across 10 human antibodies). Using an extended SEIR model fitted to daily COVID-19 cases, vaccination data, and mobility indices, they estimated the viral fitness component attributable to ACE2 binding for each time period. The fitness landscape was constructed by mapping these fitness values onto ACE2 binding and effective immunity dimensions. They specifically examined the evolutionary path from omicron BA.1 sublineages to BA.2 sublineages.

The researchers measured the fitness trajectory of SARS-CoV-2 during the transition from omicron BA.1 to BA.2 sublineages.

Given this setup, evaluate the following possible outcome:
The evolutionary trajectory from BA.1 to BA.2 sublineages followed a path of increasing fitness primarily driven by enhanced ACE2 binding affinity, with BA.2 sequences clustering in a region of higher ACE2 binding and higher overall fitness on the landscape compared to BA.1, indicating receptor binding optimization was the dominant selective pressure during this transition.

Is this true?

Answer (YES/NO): NO